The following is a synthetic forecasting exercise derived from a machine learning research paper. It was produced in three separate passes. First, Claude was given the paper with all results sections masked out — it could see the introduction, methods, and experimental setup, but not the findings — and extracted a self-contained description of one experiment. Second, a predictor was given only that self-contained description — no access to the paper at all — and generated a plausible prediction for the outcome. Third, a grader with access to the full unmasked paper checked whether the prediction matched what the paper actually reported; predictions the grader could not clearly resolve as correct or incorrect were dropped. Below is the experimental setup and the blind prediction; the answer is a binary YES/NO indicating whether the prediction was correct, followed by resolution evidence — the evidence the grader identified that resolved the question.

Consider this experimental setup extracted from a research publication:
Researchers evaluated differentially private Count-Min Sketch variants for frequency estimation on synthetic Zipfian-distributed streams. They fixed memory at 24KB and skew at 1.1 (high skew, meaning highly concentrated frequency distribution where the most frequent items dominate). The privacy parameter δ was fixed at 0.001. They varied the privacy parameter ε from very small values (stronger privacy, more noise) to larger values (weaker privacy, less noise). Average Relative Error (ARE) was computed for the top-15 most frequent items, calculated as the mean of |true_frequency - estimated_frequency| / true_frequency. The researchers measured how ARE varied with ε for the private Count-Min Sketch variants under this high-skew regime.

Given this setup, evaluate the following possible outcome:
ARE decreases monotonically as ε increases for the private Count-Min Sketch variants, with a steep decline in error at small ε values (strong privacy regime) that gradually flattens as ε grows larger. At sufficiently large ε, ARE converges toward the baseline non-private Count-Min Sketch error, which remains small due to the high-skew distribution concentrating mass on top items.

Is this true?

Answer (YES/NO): NO